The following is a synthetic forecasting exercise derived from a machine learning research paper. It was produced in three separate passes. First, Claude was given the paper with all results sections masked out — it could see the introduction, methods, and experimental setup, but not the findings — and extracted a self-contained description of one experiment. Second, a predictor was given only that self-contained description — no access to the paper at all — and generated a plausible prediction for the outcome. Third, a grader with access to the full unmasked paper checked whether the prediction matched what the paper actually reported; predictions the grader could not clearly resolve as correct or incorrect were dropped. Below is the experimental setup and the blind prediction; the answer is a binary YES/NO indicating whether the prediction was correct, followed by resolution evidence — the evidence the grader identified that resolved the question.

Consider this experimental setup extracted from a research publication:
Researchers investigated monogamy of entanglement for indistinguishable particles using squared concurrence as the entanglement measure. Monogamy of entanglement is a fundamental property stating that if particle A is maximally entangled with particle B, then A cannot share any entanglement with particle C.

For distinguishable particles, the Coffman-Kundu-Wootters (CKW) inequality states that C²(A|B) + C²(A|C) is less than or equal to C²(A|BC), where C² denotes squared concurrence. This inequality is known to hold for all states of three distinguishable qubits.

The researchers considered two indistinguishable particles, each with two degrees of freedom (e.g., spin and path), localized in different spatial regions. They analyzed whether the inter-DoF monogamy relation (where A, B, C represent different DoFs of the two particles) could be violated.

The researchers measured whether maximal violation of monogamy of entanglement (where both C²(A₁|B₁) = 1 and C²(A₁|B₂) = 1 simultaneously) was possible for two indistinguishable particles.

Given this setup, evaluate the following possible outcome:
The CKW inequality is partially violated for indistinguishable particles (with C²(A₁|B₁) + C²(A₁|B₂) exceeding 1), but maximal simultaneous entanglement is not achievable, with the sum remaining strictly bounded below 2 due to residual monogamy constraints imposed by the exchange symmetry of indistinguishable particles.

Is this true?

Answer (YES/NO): NO